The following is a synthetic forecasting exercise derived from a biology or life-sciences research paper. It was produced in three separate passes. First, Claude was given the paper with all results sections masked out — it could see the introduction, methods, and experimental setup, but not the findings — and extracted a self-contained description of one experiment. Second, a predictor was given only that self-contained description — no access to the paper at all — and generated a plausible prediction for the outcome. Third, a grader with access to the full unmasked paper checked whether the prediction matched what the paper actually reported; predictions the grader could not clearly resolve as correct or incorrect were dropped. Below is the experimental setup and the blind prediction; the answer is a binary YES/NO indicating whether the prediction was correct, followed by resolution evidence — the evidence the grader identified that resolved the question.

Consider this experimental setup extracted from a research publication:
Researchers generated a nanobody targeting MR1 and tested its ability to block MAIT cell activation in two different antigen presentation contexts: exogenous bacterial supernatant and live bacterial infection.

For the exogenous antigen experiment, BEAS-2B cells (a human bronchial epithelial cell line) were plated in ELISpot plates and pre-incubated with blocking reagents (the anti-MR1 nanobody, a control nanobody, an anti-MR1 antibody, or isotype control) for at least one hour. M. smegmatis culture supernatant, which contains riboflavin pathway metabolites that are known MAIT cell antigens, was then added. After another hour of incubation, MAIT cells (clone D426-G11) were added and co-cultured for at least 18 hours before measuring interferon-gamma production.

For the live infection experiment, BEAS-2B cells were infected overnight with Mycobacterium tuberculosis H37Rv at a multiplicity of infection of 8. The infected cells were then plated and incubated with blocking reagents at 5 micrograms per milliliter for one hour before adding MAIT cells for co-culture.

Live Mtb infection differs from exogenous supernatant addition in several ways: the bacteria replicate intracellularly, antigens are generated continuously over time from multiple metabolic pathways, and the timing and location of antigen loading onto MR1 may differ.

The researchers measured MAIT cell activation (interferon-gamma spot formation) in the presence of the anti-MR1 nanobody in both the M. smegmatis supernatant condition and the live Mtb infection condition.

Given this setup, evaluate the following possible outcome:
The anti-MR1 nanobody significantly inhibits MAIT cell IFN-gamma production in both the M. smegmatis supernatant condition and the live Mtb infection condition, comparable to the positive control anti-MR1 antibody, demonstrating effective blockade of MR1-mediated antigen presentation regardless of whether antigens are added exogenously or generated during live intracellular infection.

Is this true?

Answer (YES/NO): YES